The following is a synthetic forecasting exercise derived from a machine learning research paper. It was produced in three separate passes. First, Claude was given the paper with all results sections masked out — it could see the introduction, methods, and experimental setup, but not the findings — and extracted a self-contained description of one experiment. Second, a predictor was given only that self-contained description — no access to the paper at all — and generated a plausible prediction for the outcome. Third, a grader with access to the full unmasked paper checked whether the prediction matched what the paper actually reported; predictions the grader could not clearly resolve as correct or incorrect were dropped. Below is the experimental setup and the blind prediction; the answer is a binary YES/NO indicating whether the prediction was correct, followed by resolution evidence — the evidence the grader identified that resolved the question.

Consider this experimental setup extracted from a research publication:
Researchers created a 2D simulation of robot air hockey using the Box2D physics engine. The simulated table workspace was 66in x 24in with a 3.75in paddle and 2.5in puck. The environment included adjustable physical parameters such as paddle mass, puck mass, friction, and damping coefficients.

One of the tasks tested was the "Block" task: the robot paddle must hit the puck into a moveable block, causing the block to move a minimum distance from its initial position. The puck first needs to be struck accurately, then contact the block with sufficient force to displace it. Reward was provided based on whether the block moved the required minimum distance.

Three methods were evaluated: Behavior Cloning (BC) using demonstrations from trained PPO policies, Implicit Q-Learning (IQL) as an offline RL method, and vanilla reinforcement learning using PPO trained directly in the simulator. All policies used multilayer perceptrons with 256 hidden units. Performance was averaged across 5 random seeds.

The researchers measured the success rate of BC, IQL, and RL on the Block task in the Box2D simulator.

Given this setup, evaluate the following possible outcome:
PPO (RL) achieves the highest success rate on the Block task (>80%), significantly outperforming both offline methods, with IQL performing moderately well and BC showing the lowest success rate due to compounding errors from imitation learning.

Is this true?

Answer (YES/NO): NO